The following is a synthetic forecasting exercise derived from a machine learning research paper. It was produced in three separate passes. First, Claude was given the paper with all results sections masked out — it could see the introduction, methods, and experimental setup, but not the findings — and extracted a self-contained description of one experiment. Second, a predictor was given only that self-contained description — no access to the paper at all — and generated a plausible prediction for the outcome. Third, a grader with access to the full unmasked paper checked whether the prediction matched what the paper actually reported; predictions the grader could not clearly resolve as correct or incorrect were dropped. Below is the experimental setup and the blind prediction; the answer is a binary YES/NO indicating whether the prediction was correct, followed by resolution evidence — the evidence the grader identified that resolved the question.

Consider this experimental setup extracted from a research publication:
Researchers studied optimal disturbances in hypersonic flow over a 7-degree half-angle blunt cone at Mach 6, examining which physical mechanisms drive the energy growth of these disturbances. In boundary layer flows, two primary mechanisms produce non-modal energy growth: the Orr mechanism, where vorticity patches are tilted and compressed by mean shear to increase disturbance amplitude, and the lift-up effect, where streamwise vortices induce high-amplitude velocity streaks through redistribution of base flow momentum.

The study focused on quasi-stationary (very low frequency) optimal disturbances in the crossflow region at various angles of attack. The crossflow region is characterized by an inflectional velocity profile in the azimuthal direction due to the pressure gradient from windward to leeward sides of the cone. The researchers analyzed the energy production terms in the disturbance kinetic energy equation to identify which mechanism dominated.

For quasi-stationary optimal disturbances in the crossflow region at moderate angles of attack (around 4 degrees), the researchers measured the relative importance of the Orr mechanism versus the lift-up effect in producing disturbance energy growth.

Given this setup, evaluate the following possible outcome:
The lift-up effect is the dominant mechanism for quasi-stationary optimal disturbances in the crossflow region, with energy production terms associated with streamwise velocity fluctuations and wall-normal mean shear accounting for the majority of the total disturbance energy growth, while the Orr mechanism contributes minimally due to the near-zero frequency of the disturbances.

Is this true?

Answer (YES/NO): NO